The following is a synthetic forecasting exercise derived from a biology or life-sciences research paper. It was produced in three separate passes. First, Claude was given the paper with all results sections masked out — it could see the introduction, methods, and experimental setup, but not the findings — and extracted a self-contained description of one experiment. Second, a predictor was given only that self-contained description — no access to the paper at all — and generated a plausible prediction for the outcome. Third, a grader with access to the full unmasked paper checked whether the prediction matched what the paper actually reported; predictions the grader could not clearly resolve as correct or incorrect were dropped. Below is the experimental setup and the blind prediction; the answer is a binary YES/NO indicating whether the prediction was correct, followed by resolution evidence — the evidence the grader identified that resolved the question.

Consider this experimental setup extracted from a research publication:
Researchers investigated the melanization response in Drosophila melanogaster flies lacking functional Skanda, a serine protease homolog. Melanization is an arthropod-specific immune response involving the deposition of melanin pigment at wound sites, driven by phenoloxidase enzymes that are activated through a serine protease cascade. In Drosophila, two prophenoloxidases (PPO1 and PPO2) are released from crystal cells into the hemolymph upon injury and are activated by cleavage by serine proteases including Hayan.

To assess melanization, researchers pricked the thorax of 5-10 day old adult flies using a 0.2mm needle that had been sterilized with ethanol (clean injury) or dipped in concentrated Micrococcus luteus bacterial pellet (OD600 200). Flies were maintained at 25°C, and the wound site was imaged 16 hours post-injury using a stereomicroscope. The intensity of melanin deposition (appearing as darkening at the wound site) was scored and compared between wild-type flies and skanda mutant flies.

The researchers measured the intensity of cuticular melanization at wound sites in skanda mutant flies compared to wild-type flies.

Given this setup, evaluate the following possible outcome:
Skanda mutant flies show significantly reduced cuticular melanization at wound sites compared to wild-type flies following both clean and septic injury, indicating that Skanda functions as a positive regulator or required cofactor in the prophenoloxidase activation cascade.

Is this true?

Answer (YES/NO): NO